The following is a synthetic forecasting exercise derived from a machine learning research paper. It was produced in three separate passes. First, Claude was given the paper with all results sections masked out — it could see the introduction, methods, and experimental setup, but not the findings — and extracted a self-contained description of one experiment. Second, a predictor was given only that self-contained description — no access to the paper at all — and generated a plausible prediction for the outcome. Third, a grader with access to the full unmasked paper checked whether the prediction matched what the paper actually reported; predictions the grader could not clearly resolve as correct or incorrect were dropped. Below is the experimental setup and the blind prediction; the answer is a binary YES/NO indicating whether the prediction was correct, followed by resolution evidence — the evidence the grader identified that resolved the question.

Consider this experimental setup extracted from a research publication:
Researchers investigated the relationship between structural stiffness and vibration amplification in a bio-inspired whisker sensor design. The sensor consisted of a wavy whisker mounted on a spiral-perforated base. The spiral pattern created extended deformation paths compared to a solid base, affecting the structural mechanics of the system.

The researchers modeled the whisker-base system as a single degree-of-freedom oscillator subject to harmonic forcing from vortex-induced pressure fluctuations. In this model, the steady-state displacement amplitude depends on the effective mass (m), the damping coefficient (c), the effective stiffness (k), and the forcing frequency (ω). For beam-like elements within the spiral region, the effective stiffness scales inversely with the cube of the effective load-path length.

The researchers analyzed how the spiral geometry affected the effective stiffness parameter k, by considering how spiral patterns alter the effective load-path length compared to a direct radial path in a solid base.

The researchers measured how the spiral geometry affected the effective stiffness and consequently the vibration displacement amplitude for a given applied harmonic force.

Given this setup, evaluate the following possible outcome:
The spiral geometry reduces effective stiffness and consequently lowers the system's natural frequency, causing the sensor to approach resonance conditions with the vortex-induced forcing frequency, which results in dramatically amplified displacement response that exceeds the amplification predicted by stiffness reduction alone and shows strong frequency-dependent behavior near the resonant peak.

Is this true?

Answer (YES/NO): NO